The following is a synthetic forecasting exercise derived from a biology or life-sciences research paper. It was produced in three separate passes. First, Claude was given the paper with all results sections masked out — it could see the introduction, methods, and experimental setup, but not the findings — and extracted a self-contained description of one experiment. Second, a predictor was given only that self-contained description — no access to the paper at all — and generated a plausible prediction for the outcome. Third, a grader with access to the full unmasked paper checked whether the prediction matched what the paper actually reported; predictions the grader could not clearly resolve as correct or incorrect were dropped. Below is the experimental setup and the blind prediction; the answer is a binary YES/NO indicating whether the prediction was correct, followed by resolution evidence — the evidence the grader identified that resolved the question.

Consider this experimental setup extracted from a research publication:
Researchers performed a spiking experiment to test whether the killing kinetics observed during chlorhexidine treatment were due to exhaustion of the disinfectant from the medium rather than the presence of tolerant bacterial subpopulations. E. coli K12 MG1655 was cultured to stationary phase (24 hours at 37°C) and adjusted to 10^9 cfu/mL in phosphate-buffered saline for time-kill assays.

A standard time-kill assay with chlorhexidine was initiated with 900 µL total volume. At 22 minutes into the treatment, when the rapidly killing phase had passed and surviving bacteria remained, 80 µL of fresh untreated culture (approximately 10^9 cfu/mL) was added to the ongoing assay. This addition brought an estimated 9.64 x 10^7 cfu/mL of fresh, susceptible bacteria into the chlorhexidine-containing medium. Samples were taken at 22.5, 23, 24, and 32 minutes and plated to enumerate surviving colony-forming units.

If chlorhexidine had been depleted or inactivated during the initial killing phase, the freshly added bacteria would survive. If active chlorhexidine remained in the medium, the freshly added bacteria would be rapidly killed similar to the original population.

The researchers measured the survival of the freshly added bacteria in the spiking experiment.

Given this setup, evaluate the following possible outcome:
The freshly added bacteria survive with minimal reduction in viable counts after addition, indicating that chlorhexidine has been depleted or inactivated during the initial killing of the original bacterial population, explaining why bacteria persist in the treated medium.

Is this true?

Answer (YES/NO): NO